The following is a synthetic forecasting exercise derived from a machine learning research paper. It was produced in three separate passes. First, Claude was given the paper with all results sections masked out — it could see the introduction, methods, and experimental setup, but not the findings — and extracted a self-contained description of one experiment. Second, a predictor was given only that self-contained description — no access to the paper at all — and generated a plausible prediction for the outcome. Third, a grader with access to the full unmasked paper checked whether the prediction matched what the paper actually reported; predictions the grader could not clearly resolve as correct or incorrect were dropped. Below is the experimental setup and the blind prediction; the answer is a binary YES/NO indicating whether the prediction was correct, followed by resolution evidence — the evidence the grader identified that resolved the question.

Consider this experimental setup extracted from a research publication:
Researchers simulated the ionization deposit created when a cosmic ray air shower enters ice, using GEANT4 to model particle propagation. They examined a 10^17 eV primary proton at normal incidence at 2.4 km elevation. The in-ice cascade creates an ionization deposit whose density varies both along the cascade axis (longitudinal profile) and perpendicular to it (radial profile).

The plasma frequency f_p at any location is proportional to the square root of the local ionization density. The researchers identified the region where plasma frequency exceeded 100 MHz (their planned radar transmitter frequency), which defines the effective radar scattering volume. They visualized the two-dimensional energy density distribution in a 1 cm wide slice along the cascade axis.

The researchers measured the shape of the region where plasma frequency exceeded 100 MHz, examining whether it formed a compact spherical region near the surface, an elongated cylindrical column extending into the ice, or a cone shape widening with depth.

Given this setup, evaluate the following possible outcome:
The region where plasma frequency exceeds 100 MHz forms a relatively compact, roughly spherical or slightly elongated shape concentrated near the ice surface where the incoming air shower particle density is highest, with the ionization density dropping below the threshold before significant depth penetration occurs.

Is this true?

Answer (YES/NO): NO